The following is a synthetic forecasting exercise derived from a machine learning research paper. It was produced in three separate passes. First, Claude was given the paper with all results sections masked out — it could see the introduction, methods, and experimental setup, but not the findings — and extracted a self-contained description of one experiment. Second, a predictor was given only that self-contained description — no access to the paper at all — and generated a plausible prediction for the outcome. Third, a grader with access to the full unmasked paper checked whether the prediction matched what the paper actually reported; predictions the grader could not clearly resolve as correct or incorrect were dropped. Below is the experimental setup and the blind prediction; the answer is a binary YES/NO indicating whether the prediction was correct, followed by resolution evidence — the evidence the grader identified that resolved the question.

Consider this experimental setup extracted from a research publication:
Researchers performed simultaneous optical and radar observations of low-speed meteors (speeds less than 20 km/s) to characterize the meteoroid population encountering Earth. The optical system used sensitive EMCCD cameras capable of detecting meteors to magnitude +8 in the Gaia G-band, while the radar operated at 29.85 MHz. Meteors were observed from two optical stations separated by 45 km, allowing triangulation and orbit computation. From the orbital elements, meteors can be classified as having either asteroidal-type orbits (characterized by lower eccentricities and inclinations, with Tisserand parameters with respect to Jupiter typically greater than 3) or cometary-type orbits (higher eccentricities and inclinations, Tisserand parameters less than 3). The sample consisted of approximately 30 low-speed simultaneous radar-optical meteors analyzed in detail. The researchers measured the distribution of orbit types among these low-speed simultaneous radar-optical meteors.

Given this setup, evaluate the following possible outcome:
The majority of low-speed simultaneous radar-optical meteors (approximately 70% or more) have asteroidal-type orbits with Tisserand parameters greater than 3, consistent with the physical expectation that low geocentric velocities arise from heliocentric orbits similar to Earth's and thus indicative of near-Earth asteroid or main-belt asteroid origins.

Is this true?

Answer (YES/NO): YES